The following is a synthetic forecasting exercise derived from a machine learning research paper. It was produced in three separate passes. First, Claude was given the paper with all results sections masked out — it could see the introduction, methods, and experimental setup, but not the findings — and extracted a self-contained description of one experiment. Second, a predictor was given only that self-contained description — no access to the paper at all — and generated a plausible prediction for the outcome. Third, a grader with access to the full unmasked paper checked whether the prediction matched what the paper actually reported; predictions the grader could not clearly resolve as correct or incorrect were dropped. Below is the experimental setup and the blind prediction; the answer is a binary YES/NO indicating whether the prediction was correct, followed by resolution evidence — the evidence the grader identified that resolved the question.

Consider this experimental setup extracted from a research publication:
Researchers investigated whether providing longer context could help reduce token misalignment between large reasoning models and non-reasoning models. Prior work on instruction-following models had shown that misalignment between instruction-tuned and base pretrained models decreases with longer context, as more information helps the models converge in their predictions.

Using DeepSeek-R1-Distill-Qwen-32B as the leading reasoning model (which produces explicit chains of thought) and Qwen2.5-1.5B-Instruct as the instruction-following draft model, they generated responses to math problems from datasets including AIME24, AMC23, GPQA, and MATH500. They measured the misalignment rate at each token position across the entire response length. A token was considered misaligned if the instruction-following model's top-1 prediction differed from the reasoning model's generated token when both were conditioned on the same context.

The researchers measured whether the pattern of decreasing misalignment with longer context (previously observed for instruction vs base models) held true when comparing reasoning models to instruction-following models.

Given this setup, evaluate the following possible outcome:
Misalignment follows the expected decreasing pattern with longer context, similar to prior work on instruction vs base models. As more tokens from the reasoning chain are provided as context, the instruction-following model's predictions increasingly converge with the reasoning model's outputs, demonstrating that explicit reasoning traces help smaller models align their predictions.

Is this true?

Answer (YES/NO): NO